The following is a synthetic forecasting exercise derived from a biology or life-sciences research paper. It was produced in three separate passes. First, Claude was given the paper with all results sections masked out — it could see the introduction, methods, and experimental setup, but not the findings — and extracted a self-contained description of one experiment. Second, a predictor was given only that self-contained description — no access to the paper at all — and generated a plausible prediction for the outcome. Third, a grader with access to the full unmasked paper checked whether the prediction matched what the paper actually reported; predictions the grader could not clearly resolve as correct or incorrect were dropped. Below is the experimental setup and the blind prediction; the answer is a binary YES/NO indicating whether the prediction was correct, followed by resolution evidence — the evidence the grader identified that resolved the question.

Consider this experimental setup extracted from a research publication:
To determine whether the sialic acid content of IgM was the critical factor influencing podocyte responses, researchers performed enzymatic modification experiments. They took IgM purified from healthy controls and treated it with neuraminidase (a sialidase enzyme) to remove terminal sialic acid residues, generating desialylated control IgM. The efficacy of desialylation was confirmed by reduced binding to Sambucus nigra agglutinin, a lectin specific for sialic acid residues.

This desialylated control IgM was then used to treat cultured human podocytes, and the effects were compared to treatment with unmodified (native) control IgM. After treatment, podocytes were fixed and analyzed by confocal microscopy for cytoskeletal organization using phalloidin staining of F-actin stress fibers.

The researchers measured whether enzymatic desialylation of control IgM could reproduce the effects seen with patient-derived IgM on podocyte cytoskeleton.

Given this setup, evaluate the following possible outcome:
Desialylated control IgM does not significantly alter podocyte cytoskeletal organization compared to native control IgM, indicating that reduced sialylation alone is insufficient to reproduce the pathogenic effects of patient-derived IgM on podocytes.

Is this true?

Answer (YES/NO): NO